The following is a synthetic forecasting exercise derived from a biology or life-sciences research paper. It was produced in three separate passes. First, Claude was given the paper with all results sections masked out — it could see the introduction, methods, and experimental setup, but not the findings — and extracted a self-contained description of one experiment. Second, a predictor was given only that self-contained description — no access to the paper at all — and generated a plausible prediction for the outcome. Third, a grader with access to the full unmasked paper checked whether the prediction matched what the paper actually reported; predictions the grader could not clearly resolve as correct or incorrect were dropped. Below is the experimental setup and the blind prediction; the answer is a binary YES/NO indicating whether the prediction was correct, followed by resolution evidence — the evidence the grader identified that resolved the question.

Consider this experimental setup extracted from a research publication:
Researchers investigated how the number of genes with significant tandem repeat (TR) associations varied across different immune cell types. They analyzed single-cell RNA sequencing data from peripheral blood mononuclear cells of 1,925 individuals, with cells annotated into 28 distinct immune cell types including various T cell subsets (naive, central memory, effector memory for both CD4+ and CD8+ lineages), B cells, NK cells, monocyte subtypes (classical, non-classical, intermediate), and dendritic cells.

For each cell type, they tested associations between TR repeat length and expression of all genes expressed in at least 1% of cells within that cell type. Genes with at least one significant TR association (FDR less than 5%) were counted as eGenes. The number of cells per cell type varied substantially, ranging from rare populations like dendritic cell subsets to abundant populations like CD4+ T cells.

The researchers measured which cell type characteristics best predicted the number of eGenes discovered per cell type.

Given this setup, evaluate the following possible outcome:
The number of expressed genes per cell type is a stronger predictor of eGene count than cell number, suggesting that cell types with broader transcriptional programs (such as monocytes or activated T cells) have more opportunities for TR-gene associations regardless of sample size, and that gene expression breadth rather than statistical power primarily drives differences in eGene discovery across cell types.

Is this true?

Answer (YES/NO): NO